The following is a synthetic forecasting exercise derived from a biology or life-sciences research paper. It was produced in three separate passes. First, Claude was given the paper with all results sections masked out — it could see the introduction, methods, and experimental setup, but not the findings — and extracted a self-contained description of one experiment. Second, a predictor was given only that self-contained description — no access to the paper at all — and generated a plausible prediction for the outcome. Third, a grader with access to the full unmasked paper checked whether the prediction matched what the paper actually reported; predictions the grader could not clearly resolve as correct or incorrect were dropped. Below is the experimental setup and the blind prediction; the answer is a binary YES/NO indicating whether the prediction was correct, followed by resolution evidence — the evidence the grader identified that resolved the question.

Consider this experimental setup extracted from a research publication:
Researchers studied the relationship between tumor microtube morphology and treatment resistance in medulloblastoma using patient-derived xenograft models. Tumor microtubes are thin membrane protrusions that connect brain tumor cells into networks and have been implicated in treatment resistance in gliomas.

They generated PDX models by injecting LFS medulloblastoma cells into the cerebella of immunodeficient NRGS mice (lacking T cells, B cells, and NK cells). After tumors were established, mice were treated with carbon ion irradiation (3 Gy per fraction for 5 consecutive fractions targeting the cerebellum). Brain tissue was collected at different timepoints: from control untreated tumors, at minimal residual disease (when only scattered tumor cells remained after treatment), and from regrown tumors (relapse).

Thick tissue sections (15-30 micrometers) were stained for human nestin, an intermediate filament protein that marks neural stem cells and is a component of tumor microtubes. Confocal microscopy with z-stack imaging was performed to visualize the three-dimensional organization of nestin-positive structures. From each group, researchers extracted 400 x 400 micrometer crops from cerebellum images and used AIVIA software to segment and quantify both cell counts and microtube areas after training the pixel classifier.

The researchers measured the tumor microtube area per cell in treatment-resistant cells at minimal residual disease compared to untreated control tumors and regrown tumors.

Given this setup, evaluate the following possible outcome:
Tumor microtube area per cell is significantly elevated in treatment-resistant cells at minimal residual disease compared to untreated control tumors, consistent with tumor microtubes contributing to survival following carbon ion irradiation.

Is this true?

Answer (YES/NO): NO